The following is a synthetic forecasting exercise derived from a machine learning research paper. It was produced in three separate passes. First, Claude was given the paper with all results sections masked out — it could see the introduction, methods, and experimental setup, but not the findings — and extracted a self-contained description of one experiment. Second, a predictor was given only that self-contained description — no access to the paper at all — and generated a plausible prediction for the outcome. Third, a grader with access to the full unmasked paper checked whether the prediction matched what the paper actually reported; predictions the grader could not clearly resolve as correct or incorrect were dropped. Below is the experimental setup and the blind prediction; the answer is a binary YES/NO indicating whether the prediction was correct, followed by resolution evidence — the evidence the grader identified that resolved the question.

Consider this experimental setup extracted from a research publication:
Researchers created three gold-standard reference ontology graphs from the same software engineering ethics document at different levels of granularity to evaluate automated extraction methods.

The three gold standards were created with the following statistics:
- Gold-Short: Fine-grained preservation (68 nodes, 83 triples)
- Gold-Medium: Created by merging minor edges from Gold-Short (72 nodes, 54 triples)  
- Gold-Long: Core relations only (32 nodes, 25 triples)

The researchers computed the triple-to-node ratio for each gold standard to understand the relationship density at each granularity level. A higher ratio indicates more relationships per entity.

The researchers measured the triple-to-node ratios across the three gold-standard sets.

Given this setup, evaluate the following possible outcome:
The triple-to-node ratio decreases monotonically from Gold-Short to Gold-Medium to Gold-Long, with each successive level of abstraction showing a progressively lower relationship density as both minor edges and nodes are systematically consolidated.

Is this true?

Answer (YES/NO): NO